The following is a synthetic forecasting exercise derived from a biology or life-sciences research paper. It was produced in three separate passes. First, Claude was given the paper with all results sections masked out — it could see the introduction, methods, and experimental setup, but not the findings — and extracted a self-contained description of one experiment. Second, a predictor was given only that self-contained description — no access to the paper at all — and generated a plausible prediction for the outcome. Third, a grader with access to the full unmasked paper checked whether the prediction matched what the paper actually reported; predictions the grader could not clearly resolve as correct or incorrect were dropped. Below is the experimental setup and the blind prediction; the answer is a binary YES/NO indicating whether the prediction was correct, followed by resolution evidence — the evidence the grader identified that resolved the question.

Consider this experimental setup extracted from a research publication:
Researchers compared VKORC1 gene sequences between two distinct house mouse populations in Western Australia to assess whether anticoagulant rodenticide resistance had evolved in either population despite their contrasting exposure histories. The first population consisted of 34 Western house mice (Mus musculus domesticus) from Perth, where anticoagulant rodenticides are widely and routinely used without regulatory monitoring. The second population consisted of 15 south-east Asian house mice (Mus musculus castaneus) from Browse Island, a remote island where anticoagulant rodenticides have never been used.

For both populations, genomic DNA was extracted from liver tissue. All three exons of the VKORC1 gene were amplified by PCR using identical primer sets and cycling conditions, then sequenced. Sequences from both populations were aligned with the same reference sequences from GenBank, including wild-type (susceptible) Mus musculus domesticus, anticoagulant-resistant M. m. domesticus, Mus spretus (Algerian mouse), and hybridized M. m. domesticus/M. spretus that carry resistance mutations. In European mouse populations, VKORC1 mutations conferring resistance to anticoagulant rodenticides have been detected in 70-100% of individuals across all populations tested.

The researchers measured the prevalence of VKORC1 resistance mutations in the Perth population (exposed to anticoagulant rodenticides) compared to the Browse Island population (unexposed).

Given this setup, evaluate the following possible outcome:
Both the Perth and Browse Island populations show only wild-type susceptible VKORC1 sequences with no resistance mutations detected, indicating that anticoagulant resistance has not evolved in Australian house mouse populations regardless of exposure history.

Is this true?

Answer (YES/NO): YES